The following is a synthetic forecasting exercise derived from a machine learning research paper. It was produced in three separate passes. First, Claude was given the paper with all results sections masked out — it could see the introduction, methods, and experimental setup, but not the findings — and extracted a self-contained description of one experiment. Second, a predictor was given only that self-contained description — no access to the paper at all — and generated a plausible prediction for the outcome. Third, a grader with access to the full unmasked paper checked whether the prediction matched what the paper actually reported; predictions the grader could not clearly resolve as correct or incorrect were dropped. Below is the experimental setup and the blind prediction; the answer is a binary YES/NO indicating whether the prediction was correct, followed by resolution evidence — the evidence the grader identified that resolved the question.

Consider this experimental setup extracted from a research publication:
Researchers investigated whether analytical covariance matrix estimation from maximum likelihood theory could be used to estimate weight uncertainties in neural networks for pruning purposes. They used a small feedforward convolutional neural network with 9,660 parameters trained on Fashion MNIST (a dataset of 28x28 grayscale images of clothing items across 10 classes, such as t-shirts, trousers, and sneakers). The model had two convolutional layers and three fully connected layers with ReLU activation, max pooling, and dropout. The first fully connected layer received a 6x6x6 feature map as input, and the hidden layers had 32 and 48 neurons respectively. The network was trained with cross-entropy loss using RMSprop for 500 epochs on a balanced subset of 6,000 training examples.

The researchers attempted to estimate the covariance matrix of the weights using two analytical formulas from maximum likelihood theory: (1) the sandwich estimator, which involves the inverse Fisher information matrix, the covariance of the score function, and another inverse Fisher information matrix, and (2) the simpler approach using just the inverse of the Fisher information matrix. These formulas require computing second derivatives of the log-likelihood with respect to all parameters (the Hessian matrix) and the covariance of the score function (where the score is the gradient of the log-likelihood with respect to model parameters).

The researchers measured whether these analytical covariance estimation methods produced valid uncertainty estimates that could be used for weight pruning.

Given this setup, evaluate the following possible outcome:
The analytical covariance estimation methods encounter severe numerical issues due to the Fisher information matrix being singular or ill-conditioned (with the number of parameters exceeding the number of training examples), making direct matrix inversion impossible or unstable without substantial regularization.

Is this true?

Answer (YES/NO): YES